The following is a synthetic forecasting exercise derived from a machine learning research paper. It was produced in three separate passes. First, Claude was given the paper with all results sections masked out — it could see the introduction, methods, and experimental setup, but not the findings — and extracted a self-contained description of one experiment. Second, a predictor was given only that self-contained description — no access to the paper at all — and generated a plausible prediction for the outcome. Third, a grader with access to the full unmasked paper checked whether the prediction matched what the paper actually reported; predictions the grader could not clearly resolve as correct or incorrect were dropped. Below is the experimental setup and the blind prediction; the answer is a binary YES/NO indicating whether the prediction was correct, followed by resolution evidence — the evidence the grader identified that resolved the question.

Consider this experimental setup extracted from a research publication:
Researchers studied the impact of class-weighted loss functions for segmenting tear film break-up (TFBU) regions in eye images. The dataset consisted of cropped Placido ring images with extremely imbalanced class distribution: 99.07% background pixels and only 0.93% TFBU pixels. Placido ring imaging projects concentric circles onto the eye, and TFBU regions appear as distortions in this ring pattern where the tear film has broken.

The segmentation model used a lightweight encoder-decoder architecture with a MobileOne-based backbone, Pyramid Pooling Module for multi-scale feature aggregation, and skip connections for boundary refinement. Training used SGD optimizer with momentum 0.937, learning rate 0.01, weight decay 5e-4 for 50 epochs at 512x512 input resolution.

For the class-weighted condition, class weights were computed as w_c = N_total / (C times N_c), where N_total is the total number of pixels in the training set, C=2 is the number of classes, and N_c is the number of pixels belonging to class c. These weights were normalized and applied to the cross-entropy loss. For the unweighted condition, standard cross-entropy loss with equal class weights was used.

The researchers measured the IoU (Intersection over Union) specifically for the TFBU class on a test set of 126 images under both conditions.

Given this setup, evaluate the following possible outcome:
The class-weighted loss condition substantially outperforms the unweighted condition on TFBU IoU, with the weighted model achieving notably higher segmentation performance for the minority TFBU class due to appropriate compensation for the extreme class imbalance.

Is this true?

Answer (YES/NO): YES